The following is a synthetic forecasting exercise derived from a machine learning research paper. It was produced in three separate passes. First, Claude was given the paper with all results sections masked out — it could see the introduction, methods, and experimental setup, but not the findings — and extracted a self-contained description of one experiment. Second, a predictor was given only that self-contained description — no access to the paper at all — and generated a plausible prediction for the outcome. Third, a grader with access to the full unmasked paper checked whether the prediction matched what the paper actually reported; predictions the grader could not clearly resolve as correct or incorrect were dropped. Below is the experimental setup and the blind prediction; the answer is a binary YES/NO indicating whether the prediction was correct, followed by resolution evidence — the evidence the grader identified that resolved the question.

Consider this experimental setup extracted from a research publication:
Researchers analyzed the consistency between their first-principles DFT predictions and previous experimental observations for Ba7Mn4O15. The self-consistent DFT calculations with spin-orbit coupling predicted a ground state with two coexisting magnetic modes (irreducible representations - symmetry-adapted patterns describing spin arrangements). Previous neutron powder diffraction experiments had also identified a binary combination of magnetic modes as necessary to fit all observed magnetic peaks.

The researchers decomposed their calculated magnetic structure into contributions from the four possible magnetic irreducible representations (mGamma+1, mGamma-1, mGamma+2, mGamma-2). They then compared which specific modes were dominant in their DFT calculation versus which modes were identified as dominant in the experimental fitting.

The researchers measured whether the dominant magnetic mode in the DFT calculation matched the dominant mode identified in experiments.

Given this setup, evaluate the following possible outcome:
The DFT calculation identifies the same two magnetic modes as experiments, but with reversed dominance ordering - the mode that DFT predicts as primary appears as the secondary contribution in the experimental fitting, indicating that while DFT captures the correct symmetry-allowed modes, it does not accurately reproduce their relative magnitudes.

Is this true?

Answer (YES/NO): NO